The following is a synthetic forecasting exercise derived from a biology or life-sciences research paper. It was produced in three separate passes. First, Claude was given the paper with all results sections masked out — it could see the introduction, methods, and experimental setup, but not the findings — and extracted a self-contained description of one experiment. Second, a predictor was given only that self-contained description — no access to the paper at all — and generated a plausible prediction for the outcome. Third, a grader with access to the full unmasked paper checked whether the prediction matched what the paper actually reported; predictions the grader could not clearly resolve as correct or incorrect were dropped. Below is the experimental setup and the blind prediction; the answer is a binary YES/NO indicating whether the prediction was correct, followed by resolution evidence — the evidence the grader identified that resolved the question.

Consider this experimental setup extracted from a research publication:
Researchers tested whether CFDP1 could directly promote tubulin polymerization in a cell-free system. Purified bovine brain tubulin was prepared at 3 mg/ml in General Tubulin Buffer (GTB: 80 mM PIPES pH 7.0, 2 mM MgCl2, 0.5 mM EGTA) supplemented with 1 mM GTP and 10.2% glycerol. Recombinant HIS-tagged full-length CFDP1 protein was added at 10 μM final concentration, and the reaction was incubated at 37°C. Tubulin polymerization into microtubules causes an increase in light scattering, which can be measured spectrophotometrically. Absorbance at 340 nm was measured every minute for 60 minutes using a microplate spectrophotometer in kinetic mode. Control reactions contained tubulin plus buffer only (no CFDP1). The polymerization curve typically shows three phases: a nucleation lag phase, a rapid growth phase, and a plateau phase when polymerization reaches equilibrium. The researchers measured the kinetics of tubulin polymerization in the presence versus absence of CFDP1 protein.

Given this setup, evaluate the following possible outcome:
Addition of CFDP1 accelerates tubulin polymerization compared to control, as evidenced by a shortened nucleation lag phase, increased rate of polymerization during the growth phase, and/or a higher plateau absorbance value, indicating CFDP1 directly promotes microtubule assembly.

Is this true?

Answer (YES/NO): YES